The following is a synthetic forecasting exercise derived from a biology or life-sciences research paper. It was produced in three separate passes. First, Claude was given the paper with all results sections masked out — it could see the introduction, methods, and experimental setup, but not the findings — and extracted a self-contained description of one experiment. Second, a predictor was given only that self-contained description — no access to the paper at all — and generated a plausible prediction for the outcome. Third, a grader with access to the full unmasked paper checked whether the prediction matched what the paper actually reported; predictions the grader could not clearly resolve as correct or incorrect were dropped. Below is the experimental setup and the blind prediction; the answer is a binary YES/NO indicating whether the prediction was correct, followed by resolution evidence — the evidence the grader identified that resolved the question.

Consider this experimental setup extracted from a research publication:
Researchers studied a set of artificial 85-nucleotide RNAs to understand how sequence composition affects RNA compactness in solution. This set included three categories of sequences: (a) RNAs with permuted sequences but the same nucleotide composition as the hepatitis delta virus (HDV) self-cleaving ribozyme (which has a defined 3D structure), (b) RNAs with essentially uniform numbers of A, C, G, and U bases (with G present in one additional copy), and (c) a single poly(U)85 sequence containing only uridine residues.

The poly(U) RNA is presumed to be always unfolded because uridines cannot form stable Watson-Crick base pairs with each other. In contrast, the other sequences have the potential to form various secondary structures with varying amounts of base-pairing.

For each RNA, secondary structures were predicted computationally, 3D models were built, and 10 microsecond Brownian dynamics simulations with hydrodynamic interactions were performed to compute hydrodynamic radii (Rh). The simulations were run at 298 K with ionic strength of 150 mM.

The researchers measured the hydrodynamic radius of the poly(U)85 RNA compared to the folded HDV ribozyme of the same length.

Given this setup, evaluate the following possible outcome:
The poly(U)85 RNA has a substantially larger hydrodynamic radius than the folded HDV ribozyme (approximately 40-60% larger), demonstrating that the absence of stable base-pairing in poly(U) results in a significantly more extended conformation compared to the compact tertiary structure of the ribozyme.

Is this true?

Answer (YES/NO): YES